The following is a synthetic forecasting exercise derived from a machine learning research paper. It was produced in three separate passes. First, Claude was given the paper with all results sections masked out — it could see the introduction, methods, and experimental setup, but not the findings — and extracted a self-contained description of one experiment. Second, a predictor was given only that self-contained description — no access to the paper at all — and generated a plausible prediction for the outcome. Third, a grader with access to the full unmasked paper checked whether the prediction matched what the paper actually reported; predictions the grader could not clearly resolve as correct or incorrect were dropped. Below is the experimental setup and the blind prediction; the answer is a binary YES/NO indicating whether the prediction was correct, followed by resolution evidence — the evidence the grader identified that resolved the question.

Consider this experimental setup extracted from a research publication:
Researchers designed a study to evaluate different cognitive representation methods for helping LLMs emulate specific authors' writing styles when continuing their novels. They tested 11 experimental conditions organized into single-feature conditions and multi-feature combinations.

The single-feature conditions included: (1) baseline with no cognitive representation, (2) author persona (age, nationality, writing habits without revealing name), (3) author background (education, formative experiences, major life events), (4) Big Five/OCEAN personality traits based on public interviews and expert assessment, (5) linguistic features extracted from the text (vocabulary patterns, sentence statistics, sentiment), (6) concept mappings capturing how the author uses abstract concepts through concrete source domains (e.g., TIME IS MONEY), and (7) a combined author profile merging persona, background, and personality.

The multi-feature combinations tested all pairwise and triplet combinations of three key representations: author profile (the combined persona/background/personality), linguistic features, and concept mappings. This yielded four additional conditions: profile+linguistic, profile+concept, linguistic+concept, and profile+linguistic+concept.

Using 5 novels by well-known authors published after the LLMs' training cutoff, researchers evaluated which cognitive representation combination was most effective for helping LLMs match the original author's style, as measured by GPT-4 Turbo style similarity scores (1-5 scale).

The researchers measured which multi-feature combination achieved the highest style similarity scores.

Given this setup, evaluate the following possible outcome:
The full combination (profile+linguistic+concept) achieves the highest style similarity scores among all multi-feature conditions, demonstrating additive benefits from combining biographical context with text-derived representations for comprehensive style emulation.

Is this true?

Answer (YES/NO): NO